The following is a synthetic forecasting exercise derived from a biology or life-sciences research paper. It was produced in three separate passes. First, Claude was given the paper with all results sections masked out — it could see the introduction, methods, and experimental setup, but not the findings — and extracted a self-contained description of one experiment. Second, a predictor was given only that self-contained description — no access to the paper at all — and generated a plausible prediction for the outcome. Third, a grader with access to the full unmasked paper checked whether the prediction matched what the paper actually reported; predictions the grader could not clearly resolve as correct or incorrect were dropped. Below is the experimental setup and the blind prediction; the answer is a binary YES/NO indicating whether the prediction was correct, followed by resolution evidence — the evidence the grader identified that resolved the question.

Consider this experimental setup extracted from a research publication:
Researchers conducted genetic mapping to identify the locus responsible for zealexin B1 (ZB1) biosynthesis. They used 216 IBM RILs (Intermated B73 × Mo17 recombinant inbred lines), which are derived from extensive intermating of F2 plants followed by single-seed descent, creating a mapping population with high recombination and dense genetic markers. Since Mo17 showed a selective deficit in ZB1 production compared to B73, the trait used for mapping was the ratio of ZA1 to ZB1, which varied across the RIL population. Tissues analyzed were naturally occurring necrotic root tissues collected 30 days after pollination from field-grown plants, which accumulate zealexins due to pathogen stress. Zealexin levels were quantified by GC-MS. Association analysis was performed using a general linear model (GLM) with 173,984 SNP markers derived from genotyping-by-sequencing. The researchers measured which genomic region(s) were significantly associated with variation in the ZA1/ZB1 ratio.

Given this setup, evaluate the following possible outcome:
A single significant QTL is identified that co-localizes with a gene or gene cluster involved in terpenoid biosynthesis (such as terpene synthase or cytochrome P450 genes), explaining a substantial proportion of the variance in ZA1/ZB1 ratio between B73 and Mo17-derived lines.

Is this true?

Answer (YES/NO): YES